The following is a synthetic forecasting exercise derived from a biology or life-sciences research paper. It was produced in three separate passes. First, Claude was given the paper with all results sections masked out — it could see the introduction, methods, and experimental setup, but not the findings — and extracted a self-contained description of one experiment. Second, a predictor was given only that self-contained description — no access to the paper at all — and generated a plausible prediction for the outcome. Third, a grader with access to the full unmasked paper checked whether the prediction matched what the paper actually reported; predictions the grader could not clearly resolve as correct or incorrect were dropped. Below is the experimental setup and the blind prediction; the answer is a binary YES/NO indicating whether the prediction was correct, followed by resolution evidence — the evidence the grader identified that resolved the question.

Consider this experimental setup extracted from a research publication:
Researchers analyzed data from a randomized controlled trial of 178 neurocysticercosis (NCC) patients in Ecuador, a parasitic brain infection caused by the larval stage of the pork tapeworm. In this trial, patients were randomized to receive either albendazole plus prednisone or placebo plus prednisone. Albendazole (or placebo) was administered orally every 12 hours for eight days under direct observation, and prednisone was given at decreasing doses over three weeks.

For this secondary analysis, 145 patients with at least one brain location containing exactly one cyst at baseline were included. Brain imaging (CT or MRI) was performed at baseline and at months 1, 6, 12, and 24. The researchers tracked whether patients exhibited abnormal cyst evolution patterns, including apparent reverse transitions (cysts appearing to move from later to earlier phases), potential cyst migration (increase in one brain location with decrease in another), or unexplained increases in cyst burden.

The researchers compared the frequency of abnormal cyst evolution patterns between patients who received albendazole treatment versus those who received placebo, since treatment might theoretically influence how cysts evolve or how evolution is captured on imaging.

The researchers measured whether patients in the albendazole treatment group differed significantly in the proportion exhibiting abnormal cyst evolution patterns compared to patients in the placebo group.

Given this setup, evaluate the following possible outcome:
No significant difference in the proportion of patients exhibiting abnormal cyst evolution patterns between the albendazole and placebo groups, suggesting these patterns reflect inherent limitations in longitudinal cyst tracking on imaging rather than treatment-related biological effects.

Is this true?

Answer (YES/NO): YES